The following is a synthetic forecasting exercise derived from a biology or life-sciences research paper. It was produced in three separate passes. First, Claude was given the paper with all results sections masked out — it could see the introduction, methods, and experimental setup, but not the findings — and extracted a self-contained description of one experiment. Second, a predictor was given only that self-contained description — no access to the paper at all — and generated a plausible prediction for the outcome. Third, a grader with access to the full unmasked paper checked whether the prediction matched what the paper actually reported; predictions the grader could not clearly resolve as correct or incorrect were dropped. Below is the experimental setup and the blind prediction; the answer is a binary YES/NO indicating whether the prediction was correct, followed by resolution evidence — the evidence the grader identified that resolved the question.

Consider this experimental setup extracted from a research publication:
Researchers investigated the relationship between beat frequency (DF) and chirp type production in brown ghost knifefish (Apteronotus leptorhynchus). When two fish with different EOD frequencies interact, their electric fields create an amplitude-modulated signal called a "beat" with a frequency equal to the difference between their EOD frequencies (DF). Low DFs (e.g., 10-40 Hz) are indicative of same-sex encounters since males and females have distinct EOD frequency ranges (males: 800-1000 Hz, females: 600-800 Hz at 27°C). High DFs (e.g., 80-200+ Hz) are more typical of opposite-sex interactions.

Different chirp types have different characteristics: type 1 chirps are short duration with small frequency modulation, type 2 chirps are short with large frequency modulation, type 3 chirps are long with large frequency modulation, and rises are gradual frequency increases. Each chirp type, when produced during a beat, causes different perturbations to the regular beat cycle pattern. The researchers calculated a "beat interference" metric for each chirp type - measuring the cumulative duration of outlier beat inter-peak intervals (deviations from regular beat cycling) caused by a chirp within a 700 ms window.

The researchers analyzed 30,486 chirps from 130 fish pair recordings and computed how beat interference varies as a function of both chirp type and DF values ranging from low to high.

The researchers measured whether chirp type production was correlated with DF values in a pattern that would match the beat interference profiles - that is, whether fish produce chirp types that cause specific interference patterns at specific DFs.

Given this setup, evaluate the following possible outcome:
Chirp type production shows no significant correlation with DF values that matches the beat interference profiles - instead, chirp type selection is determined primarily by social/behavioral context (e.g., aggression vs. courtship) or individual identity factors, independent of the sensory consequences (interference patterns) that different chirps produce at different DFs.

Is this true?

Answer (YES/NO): NO